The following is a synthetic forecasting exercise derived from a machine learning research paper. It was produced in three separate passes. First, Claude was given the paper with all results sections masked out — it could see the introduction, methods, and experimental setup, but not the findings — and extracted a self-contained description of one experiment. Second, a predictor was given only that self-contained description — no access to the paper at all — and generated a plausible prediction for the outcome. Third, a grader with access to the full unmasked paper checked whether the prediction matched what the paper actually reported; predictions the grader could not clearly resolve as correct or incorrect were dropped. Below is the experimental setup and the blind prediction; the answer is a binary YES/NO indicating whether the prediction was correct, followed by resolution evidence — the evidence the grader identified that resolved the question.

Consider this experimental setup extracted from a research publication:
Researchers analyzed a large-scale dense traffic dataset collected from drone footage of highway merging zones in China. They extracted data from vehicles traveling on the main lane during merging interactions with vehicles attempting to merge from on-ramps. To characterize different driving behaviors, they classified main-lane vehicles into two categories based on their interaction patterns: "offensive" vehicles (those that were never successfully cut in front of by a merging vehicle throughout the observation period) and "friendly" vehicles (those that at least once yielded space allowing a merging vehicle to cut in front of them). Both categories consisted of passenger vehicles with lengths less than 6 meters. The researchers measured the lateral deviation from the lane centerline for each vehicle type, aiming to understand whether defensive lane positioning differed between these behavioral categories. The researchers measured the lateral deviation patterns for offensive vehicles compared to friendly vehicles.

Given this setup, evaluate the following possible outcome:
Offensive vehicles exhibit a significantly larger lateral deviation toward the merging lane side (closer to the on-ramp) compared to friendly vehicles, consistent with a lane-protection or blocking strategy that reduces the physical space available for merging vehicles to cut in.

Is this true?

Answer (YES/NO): NO